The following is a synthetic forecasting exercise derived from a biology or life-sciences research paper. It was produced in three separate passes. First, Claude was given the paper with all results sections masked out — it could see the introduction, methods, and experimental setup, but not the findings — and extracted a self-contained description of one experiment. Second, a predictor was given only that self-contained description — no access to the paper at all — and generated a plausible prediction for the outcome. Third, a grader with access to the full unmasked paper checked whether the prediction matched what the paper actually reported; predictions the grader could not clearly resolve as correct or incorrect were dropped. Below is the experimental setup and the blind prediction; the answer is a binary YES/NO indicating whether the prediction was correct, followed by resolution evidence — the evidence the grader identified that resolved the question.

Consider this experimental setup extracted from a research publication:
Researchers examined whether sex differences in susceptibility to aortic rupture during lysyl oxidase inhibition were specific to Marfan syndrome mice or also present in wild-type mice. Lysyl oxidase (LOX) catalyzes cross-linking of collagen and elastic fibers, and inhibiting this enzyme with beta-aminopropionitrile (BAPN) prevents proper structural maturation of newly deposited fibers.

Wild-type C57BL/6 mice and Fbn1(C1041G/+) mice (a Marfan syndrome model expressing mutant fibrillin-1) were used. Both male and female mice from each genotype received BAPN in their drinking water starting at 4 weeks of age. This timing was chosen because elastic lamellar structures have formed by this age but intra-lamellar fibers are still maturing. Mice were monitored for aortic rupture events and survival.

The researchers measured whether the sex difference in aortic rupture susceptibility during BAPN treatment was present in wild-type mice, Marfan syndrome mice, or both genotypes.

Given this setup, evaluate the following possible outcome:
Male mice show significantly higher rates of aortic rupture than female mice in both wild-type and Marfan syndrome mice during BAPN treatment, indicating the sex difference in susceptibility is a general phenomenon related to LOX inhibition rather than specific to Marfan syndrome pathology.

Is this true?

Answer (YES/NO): NO